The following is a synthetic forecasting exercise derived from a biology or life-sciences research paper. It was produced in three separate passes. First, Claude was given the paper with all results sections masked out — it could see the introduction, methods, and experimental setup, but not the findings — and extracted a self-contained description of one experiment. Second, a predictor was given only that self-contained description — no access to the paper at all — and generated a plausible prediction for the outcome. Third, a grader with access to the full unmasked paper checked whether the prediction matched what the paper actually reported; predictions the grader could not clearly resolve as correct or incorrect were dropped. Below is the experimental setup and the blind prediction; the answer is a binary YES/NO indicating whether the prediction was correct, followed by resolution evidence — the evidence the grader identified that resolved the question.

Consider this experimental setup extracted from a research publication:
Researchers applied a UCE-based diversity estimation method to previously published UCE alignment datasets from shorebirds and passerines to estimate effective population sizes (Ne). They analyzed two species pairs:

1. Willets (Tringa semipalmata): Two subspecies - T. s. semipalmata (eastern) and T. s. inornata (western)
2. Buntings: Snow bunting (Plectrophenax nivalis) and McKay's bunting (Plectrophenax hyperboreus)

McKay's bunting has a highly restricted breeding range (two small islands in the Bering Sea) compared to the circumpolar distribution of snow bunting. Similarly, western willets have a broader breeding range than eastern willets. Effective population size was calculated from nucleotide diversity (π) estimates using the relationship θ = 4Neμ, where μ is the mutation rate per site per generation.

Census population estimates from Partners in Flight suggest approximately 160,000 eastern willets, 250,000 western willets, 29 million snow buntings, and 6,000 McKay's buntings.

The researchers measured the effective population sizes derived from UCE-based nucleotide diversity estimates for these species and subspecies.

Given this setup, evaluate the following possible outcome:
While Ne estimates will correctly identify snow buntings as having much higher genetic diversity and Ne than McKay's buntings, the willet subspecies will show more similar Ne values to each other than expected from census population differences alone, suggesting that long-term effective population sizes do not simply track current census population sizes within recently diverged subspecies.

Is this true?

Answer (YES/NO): NO